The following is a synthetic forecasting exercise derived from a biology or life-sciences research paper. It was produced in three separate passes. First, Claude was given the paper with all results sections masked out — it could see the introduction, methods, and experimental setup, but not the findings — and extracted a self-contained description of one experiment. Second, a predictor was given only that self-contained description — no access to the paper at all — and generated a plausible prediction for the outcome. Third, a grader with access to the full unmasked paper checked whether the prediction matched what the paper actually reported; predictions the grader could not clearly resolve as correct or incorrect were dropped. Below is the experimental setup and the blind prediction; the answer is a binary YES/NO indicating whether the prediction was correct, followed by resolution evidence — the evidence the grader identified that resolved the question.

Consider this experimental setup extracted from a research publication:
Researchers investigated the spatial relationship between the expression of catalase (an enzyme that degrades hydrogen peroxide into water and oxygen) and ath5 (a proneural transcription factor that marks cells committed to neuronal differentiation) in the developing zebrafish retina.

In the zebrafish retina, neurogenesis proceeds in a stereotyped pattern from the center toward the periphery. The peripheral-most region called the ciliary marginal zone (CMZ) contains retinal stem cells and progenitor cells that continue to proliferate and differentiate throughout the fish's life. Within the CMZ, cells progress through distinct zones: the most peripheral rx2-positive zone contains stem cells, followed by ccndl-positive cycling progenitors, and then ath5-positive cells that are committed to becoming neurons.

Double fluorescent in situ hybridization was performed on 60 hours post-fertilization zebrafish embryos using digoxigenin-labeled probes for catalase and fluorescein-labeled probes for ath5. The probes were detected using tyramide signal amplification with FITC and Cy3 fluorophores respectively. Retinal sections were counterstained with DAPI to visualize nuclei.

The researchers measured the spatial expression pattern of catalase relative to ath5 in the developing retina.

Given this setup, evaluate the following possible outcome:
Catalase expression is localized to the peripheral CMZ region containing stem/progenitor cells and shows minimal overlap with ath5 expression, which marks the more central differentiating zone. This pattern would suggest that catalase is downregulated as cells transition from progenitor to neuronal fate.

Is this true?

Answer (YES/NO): NO